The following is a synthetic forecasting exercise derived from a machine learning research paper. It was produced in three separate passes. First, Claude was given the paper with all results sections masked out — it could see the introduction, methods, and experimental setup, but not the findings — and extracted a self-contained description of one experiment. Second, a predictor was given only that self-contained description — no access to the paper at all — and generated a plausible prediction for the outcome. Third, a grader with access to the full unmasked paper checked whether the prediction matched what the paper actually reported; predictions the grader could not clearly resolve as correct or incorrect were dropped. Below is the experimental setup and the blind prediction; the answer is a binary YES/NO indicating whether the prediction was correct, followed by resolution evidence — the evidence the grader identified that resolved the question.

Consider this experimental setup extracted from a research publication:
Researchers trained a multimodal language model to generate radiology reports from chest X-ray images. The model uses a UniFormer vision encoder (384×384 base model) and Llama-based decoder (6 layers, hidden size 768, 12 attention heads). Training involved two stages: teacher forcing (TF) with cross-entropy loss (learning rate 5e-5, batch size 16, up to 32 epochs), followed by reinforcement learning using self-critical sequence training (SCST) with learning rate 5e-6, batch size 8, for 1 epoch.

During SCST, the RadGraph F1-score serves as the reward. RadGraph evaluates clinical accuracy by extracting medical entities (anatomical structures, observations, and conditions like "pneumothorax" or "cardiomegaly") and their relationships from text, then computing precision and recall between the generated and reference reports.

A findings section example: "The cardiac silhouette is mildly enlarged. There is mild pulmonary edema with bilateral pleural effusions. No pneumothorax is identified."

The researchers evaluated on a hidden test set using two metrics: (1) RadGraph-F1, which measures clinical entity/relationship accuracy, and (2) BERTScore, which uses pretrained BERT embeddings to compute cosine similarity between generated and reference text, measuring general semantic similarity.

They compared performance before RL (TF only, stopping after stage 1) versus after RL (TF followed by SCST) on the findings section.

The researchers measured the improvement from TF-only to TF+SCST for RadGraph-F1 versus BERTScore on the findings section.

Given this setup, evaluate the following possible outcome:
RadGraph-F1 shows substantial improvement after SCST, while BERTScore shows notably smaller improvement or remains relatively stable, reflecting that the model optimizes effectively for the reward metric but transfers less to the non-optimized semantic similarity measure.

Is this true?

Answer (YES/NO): YES